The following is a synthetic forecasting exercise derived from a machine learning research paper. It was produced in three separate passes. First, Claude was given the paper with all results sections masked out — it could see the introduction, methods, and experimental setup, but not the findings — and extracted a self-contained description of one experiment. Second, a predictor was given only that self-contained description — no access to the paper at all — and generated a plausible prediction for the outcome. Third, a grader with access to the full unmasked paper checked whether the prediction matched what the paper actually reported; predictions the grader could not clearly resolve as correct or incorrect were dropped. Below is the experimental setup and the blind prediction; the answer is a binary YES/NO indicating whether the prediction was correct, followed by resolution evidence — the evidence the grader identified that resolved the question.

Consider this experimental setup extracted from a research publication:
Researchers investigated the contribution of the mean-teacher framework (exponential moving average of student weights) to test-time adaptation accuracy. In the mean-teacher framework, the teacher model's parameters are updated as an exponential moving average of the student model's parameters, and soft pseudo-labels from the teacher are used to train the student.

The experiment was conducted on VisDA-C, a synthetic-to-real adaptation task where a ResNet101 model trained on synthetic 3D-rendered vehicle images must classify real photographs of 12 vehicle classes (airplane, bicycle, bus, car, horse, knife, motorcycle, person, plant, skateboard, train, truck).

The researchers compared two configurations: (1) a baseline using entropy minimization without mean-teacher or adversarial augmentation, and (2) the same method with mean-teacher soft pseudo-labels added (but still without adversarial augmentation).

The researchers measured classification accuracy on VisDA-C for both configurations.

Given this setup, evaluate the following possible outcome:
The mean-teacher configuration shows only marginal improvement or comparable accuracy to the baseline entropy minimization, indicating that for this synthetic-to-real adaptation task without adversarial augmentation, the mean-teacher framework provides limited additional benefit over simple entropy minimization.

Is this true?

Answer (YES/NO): NO